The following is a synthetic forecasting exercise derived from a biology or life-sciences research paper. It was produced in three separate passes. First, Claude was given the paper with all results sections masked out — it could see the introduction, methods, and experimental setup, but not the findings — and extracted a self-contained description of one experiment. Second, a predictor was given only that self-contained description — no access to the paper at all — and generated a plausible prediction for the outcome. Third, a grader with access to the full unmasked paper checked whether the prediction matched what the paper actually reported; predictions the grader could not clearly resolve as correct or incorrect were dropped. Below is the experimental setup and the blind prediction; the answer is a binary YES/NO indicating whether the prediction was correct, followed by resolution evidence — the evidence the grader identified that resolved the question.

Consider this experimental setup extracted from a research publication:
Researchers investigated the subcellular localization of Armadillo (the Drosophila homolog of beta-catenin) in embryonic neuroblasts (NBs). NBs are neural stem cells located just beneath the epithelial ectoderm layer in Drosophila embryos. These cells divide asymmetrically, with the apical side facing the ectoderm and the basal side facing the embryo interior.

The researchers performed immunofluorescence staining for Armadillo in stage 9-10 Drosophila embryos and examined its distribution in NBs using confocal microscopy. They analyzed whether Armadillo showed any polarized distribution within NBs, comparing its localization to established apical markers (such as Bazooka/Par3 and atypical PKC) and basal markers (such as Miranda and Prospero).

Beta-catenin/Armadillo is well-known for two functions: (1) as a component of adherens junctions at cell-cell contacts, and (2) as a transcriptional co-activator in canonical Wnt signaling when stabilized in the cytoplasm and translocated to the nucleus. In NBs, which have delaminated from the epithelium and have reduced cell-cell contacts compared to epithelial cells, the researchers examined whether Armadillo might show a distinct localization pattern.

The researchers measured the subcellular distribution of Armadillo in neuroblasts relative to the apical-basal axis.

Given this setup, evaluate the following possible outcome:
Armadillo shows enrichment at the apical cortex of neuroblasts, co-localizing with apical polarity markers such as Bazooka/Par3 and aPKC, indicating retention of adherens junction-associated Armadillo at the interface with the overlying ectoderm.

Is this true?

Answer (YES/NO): NO